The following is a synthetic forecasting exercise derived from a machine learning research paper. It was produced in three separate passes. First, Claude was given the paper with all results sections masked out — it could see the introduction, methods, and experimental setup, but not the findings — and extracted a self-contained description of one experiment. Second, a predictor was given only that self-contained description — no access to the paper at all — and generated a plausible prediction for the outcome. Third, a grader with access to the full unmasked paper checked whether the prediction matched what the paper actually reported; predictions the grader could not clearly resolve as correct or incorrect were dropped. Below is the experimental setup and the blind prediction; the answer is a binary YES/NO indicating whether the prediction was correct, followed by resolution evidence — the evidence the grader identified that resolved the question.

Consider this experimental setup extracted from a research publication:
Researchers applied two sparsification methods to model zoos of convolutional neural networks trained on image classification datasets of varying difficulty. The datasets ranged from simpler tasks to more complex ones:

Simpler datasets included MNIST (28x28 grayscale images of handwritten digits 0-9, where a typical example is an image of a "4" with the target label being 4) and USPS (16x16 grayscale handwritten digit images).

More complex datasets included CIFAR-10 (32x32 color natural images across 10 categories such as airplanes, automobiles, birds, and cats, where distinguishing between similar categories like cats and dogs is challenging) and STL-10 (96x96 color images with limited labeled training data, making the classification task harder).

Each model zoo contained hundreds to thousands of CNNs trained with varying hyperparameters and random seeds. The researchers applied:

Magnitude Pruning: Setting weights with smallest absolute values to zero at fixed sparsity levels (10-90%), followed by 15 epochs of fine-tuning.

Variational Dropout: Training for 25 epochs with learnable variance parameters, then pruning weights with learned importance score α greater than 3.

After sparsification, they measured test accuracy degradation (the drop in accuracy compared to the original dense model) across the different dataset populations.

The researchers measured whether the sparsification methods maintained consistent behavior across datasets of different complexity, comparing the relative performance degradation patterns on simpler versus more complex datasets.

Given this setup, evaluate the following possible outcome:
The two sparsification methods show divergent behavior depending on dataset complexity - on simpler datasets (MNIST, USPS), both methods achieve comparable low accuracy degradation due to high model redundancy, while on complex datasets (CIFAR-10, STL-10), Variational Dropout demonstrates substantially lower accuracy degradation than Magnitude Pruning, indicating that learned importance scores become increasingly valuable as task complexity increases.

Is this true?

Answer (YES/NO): NO